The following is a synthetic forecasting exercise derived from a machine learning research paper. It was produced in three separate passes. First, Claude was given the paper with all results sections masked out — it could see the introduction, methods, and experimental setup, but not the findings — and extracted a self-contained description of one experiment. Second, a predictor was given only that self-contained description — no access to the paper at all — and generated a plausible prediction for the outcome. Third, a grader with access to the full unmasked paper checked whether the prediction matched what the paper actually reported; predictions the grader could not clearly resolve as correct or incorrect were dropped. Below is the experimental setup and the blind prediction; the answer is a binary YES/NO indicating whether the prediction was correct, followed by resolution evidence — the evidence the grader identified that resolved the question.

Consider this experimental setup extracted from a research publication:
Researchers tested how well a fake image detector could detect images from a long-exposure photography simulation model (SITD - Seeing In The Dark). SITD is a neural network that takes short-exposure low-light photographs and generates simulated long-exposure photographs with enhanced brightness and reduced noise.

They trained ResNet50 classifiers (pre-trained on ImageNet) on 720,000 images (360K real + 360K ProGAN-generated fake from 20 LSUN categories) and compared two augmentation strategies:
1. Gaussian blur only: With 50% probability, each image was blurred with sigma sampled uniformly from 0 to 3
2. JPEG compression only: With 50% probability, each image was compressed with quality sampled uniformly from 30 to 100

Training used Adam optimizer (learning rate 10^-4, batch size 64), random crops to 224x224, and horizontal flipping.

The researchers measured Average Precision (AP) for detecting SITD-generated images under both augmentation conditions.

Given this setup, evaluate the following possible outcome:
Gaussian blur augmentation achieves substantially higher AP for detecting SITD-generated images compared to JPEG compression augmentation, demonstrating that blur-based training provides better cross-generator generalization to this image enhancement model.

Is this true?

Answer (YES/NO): NO